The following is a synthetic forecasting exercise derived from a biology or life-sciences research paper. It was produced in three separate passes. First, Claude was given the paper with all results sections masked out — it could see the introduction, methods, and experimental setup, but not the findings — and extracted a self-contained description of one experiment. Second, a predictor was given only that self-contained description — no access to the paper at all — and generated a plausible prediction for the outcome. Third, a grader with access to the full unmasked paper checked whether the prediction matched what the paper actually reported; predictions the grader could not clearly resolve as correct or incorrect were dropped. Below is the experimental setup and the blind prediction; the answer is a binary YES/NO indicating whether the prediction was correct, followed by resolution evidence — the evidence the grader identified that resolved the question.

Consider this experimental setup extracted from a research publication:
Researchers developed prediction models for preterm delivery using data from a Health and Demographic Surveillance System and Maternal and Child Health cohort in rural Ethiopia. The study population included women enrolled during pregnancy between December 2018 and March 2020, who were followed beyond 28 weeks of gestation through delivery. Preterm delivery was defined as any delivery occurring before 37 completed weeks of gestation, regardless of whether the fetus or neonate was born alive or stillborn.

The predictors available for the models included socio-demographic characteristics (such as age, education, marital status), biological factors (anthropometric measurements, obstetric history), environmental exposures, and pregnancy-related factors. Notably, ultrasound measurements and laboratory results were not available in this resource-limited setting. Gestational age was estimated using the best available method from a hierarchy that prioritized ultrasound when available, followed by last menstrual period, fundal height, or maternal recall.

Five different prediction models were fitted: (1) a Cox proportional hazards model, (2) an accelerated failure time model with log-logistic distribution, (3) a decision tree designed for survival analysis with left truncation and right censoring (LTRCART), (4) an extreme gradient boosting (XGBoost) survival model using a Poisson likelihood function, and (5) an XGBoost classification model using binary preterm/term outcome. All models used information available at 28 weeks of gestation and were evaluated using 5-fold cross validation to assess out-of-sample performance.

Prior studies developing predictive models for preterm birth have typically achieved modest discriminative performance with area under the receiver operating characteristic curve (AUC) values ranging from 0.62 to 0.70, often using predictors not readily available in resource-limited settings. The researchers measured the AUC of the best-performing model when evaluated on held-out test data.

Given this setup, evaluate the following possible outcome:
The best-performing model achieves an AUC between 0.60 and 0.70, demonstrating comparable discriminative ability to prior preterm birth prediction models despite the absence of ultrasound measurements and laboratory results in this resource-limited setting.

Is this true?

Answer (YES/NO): NO